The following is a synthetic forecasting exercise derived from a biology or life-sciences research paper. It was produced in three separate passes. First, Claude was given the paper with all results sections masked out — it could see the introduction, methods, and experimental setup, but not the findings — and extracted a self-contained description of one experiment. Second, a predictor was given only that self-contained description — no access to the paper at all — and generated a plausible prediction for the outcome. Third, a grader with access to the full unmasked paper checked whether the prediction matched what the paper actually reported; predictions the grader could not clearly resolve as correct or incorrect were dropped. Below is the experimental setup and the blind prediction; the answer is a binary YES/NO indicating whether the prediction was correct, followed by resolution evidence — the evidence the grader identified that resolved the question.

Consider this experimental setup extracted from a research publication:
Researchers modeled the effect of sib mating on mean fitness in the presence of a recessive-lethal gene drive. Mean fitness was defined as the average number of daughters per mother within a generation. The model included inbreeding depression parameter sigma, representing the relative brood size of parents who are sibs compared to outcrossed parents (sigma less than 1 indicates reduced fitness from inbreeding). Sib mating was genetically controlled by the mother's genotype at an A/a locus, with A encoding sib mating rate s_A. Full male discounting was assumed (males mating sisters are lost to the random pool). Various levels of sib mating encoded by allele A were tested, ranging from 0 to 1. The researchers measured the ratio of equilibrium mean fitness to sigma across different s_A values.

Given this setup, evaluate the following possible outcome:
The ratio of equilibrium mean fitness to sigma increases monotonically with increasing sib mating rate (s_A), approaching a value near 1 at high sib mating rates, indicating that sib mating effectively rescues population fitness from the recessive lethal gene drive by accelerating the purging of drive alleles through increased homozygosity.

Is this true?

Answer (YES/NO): NO